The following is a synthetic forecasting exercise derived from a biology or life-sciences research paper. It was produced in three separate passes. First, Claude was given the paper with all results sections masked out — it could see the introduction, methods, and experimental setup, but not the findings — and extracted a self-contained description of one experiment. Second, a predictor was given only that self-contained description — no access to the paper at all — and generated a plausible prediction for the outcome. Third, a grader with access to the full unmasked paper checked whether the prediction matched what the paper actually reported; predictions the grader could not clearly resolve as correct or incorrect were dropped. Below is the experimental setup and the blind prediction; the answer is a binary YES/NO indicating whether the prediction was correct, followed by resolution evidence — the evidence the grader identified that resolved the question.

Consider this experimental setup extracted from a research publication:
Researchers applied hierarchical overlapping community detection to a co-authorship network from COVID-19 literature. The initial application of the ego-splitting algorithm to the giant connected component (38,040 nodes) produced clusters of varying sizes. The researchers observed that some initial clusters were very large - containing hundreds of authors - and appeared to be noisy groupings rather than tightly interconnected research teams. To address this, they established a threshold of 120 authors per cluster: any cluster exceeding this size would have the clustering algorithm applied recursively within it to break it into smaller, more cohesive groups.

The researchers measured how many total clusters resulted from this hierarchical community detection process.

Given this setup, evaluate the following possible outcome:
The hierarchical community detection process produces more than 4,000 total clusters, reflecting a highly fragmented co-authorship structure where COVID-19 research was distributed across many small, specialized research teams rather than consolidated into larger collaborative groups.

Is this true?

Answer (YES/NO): NO